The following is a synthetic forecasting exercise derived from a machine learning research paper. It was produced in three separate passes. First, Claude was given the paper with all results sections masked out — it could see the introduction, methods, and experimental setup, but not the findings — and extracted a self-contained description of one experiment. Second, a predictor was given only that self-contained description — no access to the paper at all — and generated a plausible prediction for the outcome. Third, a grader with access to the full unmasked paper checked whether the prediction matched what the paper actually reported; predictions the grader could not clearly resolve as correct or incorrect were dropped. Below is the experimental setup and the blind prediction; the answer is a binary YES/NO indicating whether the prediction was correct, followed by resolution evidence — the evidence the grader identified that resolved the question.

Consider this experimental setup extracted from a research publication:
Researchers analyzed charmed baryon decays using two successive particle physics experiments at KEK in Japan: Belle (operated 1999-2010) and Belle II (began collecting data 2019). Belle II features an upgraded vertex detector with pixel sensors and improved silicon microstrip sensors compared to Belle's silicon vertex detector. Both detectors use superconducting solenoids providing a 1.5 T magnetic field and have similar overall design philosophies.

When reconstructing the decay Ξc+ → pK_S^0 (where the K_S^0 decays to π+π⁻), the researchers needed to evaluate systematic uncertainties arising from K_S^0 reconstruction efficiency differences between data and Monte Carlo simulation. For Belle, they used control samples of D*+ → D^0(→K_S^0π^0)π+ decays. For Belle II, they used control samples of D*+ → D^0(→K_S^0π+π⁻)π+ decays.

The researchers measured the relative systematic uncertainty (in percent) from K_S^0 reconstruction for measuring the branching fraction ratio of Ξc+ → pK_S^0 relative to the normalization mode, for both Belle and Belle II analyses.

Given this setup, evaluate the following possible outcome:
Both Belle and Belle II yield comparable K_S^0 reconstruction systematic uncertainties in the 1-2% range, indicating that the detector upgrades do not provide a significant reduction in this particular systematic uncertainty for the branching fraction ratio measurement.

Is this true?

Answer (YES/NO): NO